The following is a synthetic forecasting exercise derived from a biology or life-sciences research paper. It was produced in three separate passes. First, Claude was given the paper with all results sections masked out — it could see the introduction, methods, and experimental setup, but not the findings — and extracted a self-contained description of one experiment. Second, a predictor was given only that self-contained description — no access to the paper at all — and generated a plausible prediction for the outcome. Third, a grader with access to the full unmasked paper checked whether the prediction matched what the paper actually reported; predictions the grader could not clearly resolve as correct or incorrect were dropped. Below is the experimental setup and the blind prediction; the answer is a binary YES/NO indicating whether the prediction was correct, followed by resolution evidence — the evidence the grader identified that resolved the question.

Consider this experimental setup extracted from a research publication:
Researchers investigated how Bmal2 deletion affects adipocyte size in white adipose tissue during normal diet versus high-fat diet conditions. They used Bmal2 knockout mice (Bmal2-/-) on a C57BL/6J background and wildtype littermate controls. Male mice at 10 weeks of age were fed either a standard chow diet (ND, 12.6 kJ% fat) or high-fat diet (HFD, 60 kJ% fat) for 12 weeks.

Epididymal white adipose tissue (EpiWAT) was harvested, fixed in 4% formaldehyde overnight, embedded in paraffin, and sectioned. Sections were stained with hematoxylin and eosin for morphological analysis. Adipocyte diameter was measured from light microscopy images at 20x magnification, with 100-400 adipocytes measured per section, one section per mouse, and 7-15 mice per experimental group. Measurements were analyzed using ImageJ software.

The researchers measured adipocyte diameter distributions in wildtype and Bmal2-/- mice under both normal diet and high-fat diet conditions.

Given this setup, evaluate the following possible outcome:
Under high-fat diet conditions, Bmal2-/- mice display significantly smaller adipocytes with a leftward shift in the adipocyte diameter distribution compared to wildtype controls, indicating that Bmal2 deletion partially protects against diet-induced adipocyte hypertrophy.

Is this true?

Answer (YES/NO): NO